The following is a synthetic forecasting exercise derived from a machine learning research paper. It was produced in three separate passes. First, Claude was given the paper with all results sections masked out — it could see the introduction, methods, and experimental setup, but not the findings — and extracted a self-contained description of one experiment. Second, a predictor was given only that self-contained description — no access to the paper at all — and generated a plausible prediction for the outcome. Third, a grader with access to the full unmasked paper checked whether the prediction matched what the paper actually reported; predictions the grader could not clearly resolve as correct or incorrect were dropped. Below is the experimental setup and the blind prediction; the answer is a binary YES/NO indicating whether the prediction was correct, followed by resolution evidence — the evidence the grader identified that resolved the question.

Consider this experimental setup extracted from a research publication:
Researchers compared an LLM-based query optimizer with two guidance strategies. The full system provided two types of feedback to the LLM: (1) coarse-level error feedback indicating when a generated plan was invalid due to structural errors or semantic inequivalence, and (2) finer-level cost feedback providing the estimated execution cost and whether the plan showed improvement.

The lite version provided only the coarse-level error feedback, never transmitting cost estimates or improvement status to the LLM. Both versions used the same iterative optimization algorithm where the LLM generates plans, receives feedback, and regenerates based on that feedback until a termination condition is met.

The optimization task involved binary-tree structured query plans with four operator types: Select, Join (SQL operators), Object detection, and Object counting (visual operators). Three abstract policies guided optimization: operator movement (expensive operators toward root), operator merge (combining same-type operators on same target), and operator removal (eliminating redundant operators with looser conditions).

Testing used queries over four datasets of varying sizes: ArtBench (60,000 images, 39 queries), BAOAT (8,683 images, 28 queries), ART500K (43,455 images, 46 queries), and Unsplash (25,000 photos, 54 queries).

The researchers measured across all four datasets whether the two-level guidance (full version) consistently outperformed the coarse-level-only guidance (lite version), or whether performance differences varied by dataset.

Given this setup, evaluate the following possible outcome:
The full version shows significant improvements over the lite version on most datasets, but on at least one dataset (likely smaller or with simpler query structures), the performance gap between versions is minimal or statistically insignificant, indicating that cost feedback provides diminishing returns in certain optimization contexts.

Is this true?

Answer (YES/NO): YES